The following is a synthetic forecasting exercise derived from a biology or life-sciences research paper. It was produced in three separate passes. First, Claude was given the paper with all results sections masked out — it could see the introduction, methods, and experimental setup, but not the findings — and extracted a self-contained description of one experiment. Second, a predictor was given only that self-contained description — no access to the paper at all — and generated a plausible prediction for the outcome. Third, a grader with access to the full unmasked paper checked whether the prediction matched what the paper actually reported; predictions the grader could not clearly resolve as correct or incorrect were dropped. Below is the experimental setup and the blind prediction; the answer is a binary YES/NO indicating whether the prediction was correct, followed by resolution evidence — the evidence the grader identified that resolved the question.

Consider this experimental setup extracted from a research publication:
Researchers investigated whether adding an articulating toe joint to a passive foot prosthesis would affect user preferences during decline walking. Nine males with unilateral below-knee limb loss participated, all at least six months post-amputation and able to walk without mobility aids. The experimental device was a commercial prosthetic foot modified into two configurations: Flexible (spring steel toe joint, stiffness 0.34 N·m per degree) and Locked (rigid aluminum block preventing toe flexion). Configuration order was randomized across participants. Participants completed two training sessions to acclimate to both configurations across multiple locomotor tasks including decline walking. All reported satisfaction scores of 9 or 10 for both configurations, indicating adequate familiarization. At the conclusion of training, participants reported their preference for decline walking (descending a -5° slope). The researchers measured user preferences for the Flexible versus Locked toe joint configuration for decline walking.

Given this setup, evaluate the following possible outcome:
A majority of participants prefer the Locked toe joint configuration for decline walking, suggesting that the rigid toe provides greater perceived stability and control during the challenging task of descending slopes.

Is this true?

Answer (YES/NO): YES